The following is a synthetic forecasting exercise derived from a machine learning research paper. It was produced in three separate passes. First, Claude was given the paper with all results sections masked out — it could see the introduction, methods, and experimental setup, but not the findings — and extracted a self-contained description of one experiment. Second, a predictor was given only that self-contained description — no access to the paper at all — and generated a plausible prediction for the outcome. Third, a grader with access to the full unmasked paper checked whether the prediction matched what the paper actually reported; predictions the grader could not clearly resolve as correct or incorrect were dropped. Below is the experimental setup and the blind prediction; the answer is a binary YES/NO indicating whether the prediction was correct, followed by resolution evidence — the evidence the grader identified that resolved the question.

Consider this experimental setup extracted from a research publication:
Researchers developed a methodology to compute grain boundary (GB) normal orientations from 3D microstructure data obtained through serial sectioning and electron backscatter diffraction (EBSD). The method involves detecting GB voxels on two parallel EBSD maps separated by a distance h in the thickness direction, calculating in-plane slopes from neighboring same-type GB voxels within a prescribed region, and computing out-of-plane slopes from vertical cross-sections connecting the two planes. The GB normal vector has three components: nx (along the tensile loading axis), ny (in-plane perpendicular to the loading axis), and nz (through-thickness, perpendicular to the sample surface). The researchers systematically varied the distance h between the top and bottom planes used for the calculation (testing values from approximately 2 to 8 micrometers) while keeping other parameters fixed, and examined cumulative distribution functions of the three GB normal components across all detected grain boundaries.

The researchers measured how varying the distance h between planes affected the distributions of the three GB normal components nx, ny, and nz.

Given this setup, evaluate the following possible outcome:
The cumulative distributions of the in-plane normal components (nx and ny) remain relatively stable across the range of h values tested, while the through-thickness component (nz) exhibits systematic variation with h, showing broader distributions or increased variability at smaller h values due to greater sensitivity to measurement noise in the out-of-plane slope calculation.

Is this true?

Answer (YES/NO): YES